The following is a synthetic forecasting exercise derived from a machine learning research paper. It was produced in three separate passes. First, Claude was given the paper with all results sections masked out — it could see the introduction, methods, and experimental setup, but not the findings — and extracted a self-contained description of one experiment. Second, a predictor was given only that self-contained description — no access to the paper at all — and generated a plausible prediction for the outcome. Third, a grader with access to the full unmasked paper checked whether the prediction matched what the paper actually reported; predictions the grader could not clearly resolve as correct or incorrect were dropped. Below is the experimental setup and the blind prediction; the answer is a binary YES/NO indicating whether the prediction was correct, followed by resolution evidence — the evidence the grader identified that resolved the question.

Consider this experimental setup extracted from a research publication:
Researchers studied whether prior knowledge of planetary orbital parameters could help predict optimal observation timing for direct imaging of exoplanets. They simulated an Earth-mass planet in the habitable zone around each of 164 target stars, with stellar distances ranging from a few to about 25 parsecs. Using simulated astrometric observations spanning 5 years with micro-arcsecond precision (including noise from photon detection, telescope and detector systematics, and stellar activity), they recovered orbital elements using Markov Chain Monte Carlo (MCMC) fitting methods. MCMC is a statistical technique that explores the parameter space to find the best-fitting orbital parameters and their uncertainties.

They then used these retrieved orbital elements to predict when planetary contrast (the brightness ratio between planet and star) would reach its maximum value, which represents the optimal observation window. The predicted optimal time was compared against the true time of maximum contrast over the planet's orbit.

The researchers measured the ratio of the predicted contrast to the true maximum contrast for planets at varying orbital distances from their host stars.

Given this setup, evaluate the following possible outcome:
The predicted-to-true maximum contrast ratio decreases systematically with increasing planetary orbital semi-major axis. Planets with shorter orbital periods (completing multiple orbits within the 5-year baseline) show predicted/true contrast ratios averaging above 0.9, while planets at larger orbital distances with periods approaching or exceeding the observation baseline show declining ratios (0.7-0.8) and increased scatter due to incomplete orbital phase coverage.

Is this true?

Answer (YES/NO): NO